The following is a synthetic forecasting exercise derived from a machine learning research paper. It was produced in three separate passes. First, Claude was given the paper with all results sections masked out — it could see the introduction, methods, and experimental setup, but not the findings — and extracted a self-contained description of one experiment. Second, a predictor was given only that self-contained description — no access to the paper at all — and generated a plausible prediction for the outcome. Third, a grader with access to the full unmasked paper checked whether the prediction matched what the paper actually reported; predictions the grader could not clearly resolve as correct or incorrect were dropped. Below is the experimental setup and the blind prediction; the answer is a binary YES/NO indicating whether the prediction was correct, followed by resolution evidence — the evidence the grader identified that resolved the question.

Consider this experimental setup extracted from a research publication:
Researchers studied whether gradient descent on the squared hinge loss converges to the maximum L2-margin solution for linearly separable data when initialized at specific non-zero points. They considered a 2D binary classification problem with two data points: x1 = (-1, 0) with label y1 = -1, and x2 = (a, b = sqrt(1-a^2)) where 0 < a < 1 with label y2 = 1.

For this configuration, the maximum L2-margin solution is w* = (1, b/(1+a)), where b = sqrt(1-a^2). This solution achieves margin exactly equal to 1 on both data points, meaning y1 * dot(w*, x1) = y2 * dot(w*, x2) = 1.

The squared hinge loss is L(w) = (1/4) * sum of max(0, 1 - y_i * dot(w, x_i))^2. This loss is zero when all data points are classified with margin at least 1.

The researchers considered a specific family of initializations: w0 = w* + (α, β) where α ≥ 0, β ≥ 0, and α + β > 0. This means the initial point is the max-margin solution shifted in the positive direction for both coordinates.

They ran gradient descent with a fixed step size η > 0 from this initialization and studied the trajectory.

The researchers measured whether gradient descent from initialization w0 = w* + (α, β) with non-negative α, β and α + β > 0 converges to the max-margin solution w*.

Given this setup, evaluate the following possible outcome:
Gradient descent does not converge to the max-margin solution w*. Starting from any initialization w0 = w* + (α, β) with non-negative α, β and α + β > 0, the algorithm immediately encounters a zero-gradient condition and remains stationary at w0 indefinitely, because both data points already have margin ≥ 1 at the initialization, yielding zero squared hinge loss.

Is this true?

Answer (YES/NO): YES